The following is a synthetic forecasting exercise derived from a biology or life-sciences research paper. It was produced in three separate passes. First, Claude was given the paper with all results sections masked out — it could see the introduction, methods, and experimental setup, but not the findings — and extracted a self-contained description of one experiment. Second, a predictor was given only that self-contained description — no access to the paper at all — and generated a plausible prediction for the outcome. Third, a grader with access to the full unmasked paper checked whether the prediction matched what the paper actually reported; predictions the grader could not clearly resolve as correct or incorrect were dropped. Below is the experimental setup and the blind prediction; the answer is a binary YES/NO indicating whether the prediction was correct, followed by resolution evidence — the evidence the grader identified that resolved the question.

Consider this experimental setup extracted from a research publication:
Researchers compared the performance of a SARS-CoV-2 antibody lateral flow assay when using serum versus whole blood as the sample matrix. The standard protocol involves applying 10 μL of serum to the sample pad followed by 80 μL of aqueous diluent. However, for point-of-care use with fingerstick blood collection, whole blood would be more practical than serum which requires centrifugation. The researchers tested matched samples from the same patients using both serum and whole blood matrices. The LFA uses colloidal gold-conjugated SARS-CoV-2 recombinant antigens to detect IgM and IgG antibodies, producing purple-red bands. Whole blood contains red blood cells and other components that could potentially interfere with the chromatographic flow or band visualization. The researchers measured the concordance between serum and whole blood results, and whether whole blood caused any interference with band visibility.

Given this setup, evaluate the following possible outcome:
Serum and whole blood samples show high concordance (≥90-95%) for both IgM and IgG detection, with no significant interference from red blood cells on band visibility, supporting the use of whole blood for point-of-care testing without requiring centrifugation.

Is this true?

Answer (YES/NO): YES